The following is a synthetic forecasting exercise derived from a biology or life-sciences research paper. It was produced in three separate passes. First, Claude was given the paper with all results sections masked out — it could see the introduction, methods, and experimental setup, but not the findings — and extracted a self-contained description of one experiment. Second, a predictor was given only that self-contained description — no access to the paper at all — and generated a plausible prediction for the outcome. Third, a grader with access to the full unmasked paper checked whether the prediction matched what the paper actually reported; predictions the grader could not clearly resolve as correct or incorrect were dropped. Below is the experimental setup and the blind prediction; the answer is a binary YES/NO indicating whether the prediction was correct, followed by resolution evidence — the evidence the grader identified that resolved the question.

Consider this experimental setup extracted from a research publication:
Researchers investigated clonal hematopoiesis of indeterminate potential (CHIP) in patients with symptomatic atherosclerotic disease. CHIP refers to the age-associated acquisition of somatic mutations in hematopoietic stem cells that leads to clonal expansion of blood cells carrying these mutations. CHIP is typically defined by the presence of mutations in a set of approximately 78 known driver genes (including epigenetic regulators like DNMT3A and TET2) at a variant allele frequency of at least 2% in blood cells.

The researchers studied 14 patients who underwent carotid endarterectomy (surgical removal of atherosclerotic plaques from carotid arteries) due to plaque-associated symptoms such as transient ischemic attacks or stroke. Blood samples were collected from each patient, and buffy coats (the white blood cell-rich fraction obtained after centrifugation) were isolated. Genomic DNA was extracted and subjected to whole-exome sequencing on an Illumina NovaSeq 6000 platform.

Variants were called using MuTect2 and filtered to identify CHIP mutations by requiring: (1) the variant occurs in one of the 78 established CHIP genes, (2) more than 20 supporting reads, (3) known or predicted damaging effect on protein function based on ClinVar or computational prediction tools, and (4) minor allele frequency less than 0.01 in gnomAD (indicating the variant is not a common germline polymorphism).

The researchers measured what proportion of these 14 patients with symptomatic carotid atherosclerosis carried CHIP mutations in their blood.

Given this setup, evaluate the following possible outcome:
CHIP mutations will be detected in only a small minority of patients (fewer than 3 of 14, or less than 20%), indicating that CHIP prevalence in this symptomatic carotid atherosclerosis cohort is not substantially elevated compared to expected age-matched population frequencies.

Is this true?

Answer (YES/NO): NO